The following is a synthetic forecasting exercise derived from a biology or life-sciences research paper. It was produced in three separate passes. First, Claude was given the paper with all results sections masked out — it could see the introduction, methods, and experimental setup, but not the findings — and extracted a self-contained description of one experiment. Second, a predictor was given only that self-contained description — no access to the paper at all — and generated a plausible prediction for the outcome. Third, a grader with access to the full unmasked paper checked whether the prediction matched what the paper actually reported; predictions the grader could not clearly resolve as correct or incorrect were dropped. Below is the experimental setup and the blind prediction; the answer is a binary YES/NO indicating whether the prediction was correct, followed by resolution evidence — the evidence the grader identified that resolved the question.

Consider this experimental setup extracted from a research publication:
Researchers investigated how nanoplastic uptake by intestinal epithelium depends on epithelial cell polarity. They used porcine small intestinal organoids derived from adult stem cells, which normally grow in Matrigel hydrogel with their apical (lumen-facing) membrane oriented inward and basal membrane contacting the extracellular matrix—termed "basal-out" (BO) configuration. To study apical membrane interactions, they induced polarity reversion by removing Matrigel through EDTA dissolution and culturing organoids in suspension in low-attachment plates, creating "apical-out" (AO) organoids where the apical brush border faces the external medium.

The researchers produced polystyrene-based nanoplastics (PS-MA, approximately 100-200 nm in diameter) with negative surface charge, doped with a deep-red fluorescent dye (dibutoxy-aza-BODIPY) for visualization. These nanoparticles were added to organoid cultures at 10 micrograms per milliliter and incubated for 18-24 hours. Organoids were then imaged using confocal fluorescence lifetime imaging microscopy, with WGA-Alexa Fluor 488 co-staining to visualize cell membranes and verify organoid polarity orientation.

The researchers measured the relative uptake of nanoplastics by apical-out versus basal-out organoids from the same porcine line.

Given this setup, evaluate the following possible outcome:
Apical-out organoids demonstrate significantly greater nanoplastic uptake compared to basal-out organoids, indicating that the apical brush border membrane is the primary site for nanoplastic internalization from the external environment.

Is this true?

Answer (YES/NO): NO